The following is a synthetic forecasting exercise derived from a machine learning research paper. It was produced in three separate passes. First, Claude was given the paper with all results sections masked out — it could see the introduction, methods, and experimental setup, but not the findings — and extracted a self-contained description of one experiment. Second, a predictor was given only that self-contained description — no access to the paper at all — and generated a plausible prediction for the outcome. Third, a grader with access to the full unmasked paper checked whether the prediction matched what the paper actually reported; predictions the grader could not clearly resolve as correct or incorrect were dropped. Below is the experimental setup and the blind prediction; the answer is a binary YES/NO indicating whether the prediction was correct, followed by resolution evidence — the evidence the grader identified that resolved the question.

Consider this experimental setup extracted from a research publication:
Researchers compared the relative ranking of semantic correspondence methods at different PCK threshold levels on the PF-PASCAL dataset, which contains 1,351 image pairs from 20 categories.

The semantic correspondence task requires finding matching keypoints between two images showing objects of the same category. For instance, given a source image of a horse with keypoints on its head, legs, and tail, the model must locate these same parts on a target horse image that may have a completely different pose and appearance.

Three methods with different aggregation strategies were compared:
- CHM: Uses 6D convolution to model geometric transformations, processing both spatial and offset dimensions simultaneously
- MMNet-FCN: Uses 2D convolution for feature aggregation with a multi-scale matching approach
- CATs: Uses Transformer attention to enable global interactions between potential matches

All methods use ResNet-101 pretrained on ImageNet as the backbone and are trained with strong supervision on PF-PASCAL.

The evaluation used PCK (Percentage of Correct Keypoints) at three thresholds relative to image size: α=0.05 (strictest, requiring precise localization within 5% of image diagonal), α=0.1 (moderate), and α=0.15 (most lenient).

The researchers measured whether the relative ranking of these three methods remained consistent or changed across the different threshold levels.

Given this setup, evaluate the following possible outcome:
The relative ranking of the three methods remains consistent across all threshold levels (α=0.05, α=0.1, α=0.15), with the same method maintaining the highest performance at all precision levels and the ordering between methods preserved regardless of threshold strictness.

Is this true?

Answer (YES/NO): NO